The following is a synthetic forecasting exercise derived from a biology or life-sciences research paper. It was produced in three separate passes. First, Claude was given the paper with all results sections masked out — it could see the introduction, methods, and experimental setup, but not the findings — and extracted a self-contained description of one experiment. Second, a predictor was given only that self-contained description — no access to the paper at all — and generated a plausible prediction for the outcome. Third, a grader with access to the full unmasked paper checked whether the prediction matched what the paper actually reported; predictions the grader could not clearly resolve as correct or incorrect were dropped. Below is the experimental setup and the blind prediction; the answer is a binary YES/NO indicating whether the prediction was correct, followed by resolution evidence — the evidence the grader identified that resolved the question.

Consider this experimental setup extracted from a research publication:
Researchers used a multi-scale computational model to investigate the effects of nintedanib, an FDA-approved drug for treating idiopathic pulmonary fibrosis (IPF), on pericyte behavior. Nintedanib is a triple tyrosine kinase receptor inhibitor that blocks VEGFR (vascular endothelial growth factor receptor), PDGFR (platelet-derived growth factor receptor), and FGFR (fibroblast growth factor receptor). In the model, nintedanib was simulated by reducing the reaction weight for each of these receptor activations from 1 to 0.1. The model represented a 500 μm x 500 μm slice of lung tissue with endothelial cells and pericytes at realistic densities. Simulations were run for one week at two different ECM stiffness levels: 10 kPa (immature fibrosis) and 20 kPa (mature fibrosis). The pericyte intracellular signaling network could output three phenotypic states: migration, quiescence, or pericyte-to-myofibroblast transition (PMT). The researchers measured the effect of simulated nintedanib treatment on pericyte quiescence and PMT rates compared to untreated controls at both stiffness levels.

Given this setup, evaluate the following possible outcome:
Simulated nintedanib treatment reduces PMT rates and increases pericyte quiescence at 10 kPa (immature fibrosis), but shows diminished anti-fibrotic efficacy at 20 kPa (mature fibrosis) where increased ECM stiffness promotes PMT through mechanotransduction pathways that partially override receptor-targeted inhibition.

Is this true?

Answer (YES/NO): NO